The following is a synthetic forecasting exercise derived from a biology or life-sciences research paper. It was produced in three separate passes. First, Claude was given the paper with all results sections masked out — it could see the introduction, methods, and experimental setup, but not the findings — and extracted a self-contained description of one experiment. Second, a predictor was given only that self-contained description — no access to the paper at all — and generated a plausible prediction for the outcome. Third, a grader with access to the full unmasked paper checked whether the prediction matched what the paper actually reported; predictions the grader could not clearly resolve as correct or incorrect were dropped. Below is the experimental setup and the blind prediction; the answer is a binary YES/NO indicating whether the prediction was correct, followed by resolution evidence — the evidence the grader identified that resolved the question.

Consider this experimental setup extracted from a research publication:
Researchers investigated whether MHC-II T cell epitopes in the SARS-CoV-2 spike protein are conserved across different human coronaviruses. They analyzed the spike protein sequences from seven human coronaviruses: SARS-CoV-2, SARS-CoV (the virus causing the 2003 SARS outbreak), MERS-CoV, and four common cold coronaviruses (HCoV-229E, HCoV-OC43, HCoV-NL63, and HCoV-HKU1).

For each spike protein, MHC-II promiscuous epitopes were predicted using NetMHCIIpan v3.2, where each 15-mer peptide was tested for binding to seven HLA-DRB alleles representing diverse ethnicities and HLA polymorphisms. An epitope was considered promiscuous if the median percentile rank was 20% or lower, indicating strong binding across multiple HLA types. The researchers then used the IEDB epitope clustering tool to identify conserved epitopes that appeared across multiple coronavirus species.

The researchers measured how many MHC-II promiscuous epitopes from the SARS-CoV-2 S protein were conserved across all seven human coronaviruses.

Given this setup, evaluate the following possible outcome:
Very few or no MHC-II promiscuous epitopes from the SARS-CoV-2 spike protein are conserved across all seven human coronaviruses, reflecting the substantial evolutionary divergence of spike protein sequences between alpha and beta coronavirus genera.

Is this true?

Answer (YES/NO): YES